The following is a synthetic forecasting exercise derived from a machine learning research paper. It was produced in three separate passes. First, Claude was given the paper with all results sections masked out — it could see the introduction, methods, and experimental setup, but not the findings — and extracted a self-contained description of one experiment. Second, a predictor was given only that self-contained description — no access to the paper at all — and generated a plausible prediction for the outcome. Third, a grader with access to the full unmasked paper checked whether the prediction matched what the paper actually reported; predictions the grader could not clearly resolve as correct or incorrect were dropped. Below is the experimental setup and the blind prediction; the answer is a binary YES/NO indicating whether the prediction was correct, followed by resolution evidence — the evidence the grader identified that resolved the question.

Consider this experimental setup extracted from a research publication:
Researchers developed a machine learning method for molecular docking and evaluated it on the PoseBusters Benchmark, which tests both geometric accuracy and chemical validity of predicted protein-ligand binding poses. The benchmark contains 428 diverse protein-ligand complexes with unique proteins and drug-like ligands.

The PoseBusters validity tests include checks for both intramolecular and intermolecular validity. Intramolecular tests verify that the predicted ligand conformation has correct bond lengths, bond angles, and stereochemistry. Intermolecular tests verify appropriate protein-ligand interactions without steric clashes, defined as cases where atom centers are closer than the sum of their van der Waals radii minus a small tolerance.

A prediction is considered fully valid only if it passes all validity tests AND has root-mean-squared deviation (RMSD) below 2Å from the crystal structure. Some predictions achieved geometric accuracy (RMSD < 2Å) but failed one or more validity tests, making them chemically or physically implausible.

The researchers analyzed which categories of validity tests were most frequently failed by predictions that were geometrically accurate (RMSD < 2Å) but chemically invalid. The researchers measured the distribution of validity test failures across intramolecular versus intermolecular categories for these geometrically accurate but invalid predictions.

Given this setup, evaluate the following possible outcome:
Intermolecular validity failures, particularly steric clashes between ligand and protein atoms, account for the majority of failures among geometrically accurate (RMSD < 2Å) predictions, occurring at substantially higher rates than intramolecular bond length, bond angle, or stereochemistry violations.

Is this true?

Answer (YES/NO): NO